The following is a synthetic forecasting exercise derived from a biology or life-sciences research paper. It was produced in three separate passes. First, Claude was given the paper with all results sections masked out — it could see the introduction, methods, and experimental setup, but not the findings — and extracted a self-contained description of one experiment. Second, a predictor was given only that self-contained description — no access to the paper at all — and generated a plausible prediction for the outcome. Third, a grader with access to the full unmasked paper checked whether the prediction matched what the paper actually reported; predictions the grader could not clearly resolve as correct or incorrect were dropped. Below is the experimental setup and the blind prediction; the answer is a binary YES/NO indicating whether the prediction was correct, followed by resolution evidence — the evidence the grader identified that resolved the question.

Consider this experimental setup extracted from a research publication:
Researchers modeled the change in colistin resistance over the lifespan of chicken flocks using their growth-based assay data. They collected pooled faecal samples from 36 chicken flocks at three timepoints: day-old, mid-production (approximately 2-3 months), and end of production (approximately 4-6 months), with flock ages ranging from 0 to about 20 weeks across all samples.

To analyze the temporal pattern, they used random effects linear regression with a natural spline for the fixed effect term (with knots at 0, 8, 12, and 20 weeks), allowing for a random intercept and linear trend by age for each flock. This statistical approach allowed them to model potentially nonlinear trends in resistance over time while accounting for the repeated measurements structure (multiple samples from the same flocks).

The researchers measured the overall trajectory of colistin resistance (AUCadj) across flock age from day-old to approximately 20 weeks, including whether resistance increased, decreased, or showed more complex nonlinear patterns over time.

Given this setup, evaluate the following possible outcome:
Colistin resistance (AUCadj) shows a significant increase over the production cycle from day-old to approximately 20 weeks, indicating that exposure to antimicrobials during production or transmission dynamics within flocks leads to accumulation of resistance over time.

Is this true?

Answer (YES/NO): NO